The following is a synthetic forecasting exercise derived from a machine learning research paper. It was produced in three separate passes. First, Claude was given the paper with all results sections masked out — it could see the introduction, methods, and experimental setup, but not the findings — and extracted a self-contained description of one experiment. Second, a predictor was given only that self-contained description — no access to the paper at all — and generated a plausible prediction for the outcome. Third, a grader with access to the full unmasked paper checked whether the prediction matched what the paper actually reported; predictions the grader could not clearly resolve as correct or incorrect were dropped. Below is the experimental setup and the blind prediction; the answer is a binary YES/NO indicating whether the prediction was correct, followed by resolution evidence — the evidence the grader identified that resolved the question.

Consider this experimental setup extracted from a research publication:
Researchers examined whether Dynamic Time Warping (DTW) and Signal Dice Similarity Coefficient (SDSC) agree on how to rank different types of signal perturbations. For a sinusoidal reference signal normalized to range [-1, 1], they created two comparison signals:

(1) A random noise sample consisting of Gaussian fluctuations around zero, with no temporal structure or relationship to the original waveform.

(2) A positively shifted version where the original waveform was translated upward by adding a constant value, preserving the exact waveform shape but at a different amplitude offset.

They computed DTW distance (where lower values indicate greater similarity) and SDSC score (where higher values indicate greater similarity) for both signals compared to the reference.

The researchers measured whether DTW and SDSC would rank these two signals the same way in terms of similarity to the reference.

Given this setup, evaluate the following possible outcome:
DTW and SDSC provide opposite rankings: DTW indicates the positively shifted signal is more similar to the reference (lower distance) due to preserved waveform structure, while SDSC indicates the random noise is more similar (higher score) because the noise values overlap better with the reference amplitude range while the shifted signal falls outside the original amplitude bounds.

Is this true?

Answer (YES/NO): NO